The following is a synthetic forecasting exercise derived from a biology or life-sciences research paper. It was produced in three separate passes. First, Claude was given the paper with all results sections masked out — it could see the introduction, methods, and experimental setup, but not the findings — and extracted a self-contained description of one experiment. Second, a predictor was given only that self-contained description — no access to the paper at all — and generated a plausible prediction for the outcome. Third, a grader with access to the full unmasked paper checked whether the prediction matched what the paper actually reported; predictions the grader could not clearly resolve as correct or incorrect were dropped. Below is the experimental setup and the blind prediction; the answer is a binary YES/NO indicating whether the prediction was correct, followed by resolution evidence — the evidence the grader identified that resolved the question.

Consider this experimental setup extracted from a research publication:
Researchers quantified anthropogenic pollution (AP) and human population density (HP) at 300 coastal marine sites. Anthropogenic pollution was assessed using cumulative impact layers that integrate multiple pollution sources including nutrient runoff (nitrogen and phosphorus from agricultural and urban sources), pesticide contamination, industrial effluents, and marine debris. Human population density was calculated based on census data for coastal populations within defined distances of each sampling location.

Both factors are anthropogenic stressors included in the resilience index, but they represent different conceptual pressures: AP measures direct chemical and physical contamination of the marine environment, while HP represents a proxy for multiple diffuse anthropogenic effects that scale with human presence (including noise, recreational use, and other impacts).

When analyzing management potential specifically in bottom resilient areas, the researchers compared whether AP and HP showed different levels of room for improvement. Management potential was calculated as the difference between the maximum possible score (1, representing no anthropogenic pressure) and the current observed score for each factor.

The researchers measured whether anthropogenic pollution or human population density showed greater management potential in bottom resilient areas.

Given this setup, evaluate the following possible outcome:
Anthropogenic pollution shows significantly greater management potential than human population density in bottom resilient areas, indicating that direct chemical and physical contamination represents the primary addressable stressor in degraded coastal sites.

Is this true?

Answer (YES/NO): YES